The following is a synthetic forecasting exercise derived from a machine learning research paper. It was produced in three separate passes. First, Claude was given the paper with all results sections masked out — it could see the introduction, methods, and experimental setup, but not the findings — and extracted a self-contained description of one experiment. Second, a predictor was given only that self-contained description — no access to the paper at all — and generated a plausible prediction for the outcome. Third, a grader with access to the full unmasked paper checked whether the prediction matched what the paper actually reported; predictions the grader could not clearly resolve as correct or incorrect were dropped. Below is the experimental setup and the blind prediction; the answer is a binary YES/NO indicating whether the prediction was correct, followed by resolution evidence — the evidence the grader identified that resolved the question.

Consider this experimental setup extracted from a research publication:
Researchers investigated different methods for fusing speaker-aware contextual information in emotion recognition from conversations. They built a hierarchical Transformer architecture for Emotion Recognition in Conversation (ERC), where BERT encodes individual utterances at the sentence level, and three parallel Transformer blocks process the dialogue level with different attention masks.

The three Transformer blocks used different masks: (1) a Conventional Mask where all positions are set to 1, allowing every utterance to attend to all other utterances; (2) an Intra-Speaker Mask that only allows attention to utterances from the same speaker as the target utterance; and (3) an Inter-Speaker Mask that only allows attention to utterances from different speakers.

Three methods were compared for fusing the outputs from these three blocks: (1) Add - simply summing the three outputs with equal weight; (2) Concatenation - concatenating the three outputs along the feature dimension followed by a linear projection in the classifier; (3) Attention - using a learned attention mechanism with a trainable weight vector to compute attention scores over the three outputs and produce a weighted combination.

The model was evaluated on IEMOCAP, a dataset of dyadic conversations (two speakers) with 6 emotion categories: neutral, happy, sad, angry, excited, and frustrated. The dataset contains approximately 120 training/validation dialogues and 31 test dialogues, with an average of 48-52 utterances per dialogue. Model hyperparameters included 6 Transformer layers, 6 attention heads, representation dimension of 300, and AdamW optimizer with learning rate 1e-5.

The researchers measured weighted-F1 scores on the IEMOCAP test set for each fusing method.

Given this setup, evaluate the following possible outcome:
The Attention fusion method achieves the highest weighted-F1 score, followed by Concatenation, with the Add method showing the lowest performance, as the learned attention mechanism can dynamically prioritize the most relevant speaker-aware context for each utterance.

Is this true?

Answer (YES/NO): YES